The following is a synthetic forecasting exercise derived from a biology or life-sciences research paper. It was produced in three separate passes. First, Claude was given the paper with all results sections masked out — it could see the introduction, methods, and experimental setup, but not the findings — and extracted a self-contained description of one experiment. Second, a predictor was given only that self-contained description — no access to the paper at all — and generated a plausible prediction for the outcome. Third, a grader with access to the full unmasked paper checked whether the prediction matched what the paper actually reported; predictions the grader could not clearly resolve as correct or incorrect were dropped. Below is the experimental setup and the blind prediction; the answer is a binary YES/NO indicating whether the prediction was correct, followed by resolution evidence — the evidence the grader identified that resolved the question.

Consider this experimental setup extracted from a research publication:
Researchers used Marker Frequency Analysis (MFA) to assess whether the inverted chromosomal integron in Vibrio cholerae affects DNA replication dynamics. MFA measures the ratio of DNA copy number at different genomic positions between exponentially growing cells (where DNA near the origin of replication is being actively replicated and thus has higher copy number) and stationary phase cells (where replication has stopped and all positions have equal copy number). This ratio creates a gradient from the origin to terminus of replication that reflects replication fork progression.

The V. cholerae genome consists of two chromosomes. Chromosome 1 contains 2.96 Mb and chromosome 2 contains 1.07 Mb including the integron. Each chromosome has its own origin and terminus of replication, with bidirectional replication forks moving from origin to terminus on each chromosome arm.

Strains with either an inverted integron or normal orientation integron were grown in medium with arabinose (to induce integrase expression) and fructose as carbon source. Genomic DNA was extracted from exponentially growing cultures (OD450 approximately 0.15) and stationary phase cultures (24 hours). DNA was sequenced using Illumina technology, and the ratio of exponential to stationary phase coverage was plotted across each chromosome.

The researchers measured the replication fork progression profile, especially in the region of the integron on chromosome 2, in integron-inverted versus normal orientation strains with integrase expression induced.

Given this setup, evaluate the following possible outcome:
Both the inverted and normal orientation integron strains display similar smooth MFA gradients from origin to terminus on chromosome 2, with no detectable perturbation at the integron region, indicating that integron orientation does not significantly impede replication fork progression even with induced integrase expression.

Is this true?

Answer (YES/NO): NO